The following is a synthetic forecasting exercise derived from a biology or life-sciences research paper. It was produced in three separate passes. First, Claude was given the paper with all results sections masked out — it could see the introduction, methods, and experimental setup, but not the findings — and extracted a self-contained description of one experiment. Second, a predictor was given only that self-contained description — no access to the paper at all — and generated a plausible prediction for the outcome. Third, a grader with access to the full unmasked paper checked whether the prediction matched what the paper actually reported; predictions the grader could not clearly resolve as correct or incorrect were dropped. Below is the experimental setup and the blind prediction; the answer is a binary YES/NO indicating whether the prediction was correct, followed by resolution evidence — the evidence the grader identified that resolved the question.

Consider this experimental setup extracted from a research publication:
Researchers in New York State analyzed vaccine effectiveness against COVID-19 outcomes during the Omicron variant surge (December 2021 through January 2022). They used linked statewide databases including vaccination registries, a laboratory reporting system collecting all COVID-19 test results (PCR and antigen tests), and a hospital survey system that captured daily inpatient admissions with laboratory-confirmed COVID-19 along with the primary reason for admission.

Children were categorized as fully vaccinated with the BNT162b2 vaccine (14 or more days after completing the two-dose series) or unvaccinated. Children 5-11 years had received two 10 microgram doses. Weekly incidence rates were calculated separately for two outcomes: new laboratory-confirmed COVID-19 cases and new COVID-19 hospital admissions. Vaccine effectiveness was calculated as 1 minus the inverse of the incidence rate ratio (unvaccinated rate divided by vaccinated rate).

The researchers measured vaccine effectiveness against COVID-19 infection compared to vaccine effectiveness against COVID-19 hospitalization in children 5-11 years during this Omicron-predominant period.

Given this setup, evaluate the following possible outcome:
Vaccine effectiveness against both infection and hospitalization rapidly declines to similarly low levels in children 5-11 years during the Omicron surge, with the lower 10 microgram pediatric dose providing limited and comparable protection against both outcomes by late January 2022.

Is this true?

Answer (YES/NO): NO